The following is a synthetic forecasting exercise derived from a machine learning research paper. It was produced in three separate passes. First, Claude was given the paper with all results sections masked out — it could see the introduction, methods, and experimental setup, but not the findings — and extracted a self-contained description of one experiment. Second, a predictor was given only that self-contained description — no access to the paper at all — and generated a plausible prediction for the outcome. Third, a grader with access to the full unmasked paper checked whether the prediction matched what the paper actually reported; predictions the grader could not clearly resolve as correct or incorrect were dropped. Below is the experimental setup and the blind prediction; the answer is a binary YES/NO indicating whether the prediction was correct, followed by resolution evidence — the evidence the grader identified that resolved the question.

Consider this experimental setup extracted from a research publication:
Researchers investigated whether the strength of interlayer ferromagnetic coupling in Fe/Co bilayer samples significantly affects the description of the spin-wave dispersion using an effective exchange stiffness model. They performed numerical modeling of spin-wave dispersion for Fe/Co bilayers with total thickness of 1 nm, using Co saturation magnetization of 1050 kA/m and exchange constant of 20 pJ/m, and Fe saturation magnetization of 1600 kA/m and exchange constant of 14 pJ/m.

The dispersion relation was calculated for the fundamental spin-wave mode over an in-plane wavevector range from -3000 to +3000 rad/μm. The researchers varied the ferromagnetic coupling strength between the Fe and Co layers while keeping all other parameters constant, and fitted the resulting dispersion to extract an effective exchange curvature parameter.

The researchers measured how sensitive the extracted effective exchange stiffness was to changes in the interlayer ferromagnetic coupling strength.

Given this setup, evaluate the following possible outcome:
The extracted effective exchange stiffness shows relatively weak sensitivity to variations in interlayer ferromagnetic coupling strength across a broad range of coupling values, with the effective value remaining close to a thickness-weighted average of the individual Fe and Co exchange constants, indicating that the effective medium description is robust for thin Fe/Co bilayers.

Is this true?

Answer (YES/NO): YES